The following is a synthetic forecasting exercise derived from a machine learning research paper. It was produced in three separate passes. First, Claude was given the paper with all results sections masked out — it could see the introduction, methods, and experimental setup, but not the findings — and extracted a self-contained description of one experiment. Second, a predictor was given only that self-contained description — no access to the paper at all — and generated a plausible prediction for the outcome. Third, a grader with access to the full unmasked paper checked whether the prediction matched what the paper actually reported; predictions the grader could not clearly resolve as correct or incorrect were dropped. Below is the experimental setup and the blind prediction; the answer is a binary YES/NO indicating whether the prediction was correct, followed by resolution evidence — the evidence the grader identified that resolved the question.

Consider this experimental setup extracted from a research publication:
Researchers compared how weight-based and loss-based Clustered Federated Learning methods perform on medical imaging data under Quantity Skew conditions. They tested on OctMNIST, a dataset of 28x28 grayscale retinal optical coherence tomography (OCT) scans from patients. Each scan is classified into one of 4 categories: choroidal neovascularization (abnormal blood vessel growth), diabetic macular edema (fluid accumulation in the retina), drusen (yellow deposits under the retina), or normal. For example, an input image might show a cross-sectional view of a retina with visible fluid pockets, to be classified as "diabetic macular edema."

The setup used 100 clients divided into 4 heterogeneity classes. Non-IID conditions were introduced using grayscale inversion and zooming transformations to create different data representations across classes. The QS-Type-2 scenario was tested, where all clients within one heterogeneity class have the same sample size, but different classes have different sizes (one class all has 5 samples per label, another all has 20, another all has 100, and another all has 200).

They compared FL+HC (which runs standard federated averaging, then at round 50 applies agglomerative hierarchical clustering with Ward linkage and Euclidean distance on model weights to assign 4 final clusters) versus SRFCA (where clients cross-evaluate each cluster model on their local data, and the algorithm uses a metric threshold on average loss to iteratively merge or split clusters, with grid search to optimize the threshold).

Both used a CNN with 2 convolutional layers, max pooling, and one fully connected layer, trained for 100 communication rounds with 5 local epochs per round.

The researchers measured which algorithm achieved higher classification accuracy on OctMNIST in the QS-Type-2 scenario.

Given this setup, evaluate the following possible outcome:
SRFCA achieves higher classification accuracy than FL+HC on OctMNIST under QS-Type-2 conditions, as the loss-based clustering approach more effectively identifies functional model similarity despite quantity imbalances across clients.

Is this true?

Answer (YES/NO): NO